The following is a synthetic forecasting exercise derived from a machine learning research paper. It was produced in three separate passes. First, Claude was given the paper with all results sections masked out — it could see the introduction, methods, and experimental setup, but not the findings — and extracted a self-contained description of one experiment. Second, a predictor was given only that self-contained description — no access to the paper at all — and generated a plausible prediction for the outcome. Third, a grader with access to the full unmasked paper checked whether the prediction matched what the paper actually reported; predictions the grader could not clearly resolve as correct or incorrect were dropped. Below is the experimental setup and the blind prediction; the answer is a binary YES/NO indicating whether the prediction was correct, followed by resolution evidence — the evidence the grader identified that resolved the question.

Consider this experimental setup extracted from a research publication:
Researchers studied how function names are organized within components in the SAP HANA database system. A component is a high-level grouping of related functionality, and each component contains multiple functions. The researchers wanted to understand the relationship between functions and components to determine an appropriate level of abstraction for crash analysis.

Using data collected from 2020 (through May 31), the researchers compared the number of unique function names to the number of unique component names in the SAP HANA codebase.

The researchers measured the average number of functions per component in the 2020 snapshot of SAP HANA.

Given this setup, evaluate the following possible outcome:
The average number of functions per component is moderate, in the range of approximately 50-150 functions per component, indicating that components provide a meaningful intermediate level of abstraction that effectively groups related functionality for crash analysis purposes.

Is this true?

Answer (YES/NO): NO